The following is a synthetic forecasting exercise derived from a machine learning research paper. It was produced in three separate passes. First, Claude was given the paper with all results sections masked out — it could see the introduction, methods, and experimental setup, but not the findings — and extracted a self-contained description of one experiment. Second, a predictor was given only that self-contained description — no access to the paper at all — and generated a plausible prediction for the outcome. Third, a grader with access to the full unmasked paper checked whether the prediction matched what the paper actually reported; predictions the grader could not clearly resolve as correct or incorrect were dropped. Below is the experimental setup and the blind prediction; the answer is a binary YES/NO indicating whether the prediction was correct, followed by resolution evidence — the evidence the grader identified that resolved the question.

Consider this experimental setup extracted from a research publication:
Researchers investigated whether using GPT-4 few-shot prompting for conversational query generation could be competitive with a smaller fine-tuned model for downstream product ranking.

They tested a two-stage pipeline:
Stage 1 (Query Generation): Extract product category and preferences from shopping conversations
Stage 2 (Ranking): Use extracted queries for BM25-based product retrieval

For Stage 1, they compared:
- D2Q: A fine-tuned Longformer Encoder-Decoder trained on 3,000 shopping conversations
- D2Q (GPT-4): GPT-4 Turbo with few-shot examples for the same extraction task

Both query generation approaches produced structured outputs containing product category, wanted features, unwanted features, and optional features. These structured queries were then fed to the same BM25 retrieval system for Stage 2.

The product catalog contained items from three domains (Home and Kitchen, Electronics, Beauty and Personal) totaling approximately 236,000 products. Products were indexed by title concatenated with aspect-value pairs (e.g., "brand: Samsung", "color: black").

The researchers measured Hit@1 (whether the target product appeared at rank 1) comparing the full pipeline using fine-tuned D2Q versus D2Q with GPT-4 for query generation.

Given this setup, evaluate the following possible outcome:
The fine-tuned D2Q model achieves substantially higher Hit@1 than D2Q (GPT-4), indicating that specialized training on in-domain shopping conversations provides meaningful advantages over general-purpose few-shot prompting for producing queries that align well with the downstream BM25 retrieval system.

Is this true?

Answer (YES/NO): YES